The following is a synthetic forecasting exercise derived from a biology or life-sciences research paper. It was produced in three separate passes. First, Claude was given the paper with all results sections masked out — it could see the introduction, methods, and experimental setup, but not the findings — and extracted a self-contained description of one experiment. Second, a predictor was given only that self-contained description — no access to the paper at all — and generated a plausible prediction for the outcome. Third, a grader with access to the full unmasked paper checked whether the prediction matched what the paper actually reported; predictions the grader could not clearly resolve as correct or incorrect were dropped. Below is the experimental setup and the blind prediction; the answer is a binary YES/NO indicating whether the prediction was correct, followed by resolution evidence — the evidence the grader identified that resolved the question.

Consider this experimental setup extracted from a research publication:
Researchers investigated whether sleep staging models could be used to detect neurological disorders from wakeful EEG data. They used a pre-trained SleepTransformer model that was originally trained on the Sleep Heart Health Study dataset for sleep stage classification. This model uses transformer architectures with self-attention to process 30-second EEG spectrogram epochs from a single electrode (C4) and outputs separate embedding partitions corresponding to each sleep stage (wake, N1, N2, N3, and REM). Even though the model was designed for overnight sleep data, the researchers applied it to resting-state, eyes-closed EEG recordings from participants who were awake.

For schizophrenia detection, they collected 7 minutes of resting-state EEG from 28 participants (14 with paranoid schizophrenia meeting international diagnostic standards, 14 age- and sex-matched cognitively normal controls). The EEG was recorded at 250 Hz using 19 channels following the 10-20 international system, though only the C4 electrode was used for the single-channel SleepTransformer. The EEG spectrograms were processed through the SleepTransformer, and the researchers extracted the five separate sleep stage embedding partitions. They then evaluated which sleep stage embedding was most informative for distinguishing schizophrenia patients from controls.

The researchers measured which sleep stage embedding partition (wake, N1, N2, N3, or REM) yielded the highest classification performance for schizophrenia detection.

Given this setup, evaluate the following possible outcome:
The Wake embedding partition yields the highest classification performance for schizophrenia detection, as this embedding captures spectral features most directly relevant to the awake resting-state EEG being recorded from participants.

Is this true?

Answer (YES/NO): NO